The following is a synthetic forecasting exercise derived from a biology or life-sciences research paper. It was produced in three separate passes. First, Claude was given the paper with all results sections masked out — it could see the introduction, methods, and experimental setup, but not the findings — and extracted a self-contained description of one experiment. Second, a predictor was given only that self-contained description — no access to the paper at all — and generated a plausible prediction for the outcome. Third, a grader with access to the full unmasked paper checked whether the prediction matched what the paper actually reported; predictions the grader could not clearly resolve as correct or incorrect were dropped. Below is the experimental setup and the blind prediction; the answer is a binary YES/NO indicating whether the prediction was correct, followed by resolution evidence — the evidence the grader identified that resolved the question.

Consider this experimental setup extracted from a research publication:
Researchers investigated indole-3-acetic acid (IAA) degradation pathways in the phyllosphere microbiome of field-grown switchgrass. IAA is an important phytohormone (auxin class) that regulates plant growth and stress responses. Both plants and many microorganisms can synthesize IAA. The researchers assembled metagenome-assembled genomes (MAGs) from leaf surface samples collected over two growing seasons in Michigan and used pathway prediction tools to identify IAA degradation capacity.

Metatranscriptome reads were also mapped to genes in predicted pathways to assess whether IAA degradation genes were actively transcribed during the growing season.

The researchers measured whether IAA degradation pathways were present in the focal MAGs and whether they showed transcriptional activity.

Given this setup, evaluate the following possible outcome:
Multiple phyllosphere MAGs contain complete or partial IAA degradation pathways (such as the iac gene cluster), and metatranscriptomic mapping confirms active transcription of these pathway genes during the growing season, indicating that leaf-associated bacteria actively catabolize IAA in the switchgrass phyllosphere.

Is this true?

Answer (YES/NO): YES